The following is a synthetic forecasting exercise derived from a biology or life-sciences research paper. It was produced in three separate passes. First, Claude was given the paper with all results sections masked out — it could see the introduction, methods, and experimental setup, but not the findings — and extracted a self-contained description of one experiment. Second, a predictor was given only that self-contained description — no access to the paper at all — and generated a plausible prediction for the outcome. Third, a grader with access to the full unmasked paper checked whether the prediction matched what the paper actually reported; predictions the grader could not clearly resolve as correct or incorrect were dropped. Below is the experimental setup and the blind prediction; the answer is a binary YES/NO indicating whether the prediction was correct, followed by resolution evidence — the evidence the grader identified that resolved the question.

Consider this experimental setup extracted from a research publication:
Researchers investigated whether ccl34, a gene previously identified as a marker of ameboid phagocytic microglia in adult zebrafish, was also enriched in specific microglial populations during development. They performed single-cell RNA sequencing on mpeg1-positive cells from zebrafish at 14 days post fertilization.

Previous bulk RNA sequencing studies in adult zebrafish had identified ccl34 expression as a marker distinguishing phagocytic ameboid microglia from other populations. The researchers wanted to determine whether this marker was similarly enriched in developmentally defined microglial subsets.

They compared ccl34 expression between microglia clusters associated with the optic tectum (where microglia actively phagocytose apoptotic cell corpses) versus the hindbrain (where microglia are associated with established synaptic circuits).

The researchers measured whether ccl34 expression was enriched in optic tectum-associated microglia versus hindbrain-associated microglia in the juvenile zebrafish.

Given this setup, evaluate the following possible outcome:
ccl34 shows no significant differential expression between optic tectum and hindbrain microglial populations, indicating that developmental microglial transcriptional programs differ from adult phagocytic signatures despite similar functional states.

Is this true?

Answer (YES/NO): NO